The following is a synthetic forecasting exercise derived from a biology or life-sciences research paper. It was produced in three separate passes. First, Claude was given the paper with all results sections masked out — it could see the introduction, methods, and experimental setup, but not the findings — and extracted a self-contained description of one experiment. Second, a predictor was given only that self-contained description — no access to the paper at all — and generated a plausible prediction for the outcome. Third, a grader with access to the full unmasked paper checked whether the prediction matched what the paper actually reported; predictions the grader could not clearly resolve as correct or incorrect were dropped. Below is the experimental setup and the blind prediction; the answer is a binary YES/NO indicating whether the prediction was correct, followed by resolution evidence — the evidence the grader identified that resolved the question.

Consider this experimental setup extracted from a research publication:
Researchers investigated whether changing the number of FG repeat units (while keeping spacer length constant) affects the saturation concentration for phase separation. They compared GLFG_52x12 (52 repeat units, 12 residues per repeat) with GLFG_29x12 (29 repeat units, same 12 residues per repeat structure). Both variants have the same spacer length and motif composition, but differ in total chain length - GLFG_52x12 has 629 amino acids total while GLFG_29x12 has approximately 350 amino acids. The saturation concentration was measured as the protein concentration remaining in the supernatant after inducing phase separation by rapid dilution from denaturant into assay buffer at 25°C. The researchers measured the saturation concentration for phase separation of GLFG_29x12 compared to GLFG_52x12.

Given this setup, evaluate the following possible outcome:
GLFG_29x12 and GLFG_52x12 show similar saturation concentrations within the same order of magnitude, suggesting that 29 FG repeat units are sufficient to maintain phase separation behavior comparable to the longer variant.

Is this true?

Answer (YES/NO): NO